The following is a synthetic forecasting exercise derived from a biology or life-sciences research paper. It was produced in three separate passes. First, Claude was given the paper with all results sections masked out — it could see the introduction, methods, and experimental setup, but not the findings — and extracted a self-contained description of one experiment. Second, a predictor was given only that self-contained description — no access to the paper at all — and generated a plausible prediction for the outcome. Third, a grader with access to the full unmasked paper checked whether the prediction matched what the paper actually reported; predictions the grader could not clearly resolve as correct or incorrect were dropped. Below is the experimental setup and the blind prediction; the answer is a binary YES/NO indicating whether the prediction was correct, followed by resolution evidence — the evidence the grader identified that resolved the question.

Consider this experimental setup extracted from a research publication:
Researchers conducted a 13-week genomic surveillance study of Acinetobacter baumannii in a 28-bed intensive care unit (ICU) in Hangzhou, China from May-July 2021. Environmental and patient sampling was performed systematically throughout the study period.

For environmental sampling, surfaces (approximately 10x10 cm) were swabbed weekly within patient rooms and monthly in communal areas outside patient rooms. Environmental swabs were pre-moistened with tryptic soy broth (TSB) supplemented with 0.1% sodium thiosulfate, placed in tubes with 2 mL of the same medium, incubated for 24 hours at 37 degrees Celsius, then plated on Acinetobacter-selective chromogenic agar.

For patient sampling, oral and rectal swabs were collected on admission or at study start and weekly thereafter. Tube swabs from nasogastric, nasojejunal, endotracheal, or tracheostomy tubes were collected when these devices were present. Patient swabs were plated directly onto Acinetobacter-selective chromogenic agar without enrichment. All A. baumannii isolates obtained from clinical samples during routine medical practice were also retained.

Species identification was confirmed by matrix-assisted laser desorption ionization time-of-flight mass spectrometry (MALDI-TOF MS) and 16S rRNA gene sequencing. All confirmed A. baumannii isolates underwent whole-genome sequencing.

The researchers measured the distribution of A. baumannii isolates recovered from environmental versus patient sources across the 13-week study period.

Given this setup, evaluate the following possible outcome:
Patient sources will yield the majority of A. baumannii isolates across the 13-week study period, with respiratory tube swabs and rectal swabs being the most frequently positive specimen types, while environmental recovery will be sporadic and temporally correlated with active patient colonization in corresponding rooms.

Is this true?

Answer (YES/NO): NO